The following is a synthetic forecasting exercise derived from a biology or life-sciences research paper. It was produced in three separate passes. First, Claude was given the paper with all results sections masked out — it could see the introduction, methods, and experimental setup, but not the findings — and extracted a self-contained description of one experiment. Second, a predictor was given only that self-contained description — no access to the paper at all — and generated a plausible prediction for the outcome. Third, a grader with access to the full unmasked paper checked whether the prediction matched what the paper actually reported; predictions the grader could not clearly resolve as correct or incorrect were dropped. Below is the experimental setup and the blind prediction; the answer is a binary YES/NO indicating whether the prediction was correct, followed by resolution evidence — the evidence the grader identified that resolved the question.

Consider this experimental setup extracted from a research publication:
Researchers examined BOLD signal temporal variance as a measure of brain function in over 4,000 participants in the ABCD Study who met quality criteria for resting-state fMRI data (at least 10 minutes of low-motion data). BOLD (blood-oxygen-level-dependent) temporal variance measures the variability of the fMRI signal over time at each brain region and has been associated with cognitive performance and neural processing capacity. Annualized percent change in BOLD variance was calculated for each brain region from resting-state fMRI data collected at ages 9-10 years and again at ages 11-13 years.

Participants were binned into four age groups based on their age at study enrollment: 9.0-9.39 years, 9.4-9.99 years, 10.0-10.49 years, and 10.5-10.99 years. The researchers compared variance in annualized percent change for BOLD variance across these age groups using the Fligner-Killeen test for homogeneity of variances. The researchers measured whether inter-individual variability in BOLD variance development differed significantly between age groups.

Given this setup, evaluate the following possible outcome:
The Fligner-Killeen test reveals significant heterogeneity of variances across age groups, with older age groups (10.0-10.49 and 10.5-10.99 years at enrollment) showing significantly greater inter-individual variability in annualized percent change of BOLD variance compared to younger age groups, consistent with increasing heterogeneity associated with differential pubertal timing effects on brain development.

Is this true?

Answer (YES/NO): NO